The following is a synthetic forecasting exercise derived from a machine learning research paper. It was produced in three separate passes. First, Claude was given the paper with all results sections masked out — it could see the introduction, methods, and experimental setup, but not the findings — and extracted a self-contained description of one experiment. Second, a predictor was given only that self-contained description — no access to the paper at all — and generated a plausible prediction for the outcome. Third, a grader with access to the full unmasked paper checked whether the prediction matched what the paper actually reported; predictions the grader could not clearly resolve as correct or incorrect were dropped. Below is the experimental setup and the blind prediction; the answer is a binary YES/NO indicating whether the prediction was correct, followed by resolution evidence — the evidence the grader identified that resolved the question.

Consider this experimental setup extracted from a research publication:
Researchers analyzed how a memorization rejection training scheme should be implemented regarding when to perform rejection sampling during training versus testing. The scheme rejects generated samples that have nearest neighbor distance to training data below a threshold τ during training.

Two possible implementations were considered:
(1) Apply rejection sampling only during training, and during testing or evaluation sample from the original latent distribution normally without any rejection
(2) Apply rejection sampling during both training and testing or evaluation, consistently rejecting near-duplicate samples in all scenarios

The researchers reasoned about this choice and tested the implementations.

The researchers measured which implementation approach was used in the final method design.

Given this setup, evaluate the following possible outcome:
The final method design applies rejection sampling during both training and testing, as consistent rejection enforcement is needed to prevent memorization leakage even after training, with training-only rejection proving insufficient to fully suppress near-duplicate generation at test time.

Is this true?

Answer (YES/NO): NO